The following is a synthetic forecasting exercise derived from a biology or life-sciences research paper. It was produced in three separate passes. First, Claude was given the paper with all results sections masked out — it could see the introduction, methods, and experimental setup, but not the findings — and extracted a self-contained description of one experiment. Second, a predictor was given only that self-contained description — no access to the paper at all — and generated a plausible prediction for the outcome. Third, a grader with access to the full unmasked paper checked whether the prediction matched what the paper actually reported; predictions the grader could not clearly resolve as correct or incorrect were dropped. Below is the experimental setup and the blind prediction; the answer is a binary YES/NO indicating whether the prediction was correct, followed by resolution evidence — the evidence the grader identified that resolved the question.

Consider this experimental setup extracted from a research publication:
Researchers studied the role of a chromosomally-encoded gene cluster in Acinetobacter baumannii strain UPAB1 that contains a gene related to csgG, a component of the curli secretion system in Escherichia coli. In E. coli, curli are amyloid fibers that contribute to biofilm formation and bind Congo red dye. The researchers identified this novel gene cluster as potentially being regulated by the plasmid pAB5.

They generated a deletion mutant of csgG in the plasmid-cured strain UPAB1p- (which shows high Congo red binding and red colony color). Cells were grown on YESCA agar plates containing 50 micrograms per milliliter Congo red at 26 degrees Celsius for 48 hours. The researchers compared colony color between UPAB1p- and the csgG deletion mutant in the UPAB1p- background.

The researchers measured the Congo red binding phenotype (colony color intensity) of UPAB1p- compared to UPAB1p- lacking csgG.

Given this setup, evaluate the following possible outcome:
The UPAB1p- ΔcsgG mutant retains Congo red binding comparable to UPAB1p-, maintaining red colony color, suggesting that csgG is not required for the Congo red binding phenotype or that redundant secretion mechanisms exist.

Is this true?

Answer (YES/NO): NO